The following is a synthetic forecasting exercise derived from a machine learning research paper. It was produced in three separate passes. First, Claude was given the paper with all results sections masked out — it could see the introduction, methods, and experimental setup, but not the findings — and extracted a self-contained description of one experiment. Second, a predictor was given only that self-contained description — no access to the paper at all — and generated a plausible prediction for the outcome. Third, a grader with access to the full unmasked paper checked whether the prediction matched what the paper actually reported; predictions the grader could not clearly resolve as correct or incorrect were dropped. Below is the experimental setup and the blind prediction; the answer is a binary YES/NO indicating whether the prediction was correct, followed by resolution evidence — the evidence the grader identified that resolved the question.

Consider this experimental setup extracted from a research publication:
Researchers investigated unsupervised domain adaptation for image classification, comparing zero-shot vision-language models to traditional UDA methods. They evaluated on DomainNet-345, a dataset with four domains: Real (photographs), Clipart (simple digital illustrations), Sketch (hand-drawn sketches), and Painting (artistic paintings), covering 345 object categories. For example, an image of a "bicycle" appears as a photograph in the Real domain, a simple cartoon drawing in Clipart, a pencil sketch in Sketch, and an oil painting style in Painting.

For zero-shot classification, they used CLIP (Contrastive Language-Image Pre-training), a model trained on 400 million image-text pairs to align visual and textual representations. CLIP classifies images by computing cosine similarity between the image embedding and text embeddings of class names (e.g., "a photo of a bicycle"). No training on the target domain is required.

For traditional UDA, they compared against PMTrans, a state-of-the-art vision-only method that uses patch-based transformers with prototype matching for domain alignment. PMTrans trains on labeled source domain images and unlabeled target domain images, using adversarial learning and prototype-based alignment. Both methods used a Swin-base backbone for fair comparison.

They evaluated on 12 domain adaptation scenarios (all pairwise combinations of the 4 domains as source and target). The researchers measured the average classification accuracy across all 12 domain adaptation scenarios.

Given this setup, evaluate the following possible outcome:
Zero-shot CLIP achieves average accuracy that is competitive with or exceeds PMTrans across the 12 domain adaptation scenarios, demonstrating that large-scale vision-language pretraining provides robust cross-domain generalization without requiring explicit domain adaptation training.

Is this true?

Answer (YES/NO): YES